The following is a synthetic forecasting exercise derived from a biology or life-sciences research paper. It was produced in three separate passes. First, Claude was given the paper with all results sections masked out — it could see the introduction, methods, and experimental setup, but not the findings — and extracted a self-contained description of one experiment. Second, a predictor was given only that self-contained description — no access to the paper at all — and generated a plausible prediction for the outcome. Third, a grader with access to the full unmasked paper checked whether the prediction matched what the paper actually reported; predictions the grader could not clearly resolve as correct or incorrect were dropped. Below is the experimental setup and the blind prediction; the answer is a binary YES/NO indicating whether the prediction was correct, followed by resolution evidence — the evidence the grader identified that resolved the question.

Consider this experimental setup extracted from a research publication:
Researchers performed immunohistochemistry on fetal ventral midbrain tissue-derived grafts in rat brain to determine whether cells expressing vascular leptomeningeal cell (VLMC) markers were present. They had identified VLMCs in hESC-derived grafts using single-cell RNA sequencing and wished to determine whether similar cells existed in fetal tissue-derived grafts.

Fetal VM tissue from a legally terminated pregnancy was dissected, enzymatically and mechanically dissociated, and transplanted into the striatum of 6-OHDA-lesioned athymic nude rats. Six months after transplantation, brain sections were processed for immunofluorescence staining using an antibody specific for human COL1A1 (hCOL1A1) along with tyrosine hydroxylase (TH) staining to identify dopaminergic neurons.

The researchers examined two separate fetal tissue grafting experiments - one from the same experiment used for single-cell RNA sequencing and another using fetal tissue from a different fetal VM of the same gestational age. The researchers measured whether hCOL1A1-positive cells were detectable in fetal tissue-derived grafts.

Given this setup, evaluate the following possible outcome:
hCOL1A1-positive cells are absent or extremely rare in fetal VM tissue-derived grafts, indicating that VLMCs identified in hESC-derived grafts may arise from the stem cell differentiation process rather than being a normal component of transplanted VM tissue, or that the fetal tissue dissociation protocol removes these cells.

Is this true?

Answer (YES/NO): YES